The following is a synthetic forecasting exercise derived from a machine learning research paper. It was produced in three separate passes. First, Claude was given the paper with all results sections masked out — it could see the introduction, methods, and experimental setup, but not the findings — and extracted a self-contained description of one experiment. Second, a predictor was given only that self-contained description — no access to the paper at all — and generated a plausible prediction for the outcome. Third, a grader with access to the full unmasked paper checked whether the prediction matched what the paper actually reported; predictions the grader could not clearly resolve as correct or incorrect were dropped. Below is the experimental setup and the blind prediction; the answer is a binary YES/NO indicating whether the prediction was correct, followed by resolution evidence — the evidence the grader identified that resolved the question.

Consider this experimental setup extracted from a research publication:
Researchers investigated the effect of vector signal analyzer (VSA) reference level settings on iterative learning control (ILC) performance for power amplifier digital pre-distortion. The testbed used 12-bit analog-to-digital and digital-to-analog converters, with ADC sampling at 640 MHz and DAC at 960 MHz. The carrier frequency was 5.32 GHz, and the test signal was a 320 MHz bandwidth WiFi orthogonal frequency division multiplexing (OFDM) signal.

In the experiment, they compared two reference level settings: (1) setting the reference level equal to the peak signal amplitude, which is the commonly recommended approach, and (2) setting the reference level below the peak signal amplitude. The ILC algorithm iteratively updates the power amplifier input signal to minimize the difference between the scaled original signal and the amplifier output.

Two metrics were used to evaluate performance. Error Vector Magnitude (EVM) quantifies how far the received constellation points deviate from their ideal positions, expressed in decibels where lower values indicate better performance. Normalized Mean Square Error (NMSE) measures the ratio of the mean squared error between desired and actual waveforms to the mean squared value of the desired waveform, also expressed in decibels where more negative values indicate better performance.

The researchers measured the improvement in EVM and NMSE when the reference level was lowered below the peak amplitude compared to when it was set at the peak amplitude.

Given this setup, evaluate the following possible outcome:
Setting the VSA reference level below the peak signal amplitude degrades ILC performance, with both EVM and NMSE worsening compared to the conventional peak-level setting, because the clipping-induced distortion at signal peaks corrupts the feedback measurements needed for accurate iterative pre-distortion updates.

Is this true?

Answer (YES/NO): NO